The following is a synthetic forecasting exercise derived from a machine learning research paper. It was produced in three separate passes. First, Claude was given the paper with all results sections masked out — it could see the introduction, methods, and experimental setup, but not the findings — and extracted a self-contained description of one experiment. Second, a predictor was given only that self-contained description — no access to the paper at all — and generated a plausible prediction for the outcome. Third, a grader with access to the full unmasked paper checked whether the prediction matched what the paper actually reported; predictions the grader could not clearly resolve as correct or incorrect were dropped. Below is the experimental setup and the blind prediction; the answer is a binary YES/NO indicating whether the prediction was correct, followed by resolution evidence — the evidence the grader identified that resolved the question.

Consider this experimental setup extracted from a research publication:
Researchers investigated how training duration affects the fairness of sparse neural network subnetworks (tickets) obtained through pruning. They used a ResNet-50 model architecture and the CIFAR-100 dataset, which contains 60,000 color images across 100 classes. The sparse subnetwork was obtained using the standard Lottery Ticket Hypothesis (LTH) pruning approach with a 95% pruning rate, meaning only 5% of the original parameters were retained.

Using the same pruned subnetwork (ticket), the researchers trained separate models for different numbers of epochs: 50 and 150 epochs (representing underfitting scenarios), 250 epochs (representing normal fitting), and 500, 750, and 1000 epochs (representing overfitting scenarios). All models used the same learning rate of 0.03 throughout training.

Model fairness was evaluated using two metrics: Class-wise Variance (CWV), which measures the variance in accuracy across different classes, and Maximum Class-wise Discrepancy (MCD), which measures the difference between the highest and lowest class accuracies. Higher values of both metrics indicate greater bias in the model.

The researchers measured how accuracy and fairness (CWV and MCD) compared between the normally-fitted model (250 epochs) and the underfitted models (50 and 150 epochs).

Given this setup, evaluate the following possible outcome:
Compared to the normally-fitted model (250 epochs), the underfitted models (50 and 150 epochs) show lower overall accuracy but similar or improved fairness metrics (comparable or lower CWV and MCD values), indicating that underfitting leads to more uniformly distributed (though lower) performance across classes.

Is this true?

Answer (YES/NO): NO